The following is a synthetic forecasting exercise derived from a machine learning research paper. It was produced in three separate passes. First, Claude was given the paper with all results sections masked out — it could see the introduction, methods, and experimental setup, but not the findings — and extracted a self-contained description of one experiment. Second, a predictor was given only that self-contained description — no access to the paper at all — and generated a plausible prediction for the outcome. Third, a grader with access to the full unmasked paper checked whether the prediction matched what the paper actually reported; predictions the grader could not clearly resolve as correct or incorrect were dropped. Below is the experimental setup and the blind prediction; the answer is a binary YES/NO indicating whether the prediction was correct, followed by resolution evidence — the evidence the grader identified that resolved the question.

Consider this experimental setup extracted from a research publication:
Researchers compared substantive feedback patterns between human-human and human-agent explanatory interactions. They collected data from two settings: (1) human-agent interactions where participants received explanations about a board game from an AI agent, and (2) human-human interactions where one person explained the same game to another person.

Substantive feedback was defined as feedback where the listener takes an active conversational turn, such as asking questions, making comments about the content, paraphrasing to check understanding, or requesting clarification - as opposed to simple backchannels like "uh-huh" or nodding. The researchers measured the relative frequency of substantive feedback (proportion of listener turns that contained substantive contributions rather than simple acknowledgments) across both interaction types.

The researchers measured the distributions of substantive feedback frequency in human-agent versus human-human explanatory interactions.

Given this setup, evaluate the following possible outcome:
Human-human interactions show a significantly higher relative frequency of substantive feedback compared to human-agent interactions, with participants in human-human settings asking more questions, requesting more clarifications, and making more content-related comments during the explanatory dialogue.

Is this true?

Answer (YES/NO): YES